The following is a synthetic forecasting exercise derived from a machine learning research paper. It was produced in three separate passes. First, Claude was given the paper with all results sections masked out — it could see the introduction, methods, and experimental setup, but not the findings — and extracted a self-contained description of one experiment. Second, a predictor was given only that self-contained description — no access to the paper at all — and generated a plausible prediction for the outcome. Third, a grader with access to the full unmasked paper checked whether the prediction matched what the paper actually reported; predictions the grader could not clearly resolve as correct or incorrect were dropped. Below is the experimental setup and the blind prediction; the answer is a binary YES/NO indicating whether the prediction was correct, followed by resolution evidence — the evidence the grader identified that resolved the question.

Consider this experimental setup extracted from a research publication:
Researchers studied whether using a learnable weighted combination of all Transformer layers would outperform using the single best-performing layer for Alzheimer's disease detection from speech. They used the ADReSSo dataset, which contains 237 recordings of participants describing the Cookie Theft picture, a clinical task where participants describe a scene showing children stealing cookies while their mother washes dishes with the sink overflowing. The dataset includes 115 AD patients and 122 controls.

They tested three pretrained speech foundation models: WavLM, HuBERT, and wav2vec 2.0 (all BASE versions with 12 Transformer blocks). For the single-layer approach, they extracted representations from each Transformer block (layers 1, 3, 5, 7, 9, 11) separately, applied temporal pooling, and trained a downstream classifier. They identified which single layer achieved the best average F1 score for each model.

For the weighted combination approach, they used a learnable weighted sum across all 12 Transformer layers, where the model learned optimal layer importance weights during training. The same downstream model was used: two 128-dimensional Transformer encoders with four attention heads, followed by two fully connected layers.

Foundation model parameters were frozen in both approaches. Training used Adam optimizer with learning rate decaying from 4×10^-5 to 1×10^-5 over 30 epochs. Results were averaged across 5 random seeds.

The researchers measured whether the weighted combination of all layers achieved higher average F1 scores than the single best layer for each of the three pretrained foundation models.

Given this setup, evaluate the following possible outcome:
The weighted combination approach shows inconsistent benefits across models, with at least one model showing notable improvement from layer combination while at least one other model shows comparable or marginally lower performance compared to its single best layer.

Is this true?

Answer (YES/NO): NO